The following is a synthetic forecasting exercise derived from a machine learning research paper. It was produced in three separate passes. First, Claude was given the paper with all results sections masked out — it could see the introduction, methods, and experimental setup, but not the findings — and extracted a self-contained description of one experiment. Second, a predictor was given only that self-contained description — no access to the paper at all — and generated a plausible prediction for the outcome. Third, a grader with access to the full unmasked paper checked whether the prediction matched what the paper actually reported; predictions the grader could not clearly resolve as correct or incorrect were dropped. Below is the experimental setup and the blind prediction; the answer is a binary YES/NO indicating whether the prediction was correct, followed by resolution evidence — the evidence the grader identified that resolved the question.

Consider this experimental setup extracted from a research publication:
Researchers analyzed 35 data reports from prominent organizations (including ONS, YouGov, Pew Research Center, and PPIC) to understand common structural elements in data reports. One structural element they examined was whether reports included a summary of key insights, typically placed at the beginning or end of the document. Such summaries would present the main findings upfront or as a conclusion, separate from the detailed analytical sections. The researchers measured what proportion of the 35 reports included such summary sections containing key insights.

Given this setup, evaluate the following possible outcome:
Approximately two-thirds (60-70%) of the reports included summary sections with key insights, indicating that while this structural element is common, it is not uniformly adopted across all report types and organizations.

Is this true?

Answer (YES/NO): YES